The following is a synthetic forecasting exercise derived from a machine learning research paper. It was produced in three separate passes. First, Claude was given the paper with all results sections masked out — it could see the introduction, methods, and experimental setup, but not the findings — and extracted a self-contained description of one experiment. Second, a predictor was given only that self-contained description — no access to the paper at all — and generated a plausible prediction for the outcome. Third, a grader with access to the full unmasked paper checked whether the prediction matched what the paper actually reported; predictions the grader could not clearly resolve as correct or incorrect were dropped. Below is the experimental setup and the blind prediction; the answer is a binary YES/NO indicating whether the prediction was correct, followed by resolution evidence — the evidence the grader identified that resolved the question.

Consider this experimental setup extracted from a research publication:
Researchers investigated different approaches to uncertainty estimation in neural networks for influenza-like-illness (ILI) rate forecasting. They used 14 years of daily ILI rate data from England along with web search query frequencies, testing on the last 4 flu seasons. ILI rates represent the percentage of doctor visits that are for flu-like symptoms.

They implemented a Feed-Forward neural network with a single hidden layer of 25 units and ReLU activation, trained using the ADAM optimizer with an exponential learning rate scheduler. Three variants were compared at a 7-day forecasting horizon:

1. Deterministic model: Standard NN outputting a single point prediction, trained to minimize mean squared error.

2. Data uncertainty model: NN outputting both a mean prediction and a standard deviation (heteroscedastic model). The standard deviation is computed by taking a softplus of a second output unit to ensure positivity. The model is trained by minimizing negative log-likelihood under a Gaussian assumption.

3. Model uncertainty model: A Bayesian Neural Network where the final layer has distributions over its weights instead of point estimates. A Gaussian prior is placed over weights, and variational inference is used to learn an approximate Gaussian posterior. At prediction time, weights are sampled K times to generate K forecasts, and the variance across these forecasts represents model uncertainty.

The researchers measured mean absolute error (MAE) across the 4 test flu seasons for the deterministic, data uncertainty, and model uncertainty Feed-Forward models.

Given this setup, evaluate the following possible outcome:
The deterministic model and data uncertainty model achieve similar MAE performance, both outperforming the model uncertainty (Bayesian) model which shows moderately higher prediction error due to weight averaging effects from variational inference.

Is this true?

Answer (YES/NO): NO